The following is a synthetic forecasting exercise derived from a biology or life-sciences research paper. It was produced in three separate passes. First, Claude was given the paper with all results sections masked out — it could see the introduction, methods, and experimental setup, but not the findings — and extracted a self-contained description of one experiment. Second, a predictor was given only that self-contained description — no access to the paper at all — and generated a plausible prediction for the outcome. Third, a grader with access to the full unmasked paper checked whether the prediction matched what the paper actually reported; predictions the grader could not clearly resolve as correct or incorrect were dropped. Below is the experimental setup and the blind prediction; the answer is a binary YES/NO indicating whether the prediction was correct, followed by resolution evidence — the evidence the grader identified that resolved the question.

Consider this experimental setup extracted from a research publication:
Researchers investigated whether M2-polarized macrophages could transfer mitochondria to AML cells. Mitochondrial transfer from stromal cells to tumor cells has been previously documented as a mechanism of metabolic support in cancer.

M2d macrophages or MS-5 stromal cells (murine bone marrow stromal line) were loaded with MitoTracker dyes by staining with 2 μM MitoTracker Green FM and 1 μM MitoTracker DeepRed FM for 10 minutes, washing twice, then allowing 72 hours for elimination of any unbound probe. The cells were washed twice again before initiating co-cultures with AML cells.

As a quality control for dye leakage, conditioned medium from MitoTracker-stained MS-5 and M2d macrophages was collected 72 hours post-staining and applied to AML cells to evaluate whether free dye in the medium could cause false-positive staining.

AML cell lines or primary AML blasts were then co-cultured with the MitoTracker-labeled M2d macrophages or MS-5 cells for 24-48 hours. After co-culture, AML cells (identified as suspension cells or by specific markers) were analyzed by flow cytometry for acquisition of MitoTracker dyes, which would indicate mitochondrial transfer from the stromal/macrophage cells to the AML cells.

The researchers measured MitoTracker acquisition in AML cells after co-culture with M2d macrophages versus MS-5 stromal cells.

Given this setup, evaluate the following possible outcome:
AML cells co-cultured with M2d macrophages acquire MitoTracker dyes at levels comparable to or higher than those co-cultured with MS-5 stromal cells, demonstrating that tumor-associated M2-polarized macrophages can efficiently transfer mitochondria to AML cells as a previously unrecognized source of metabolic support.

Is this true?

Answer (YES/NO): YES